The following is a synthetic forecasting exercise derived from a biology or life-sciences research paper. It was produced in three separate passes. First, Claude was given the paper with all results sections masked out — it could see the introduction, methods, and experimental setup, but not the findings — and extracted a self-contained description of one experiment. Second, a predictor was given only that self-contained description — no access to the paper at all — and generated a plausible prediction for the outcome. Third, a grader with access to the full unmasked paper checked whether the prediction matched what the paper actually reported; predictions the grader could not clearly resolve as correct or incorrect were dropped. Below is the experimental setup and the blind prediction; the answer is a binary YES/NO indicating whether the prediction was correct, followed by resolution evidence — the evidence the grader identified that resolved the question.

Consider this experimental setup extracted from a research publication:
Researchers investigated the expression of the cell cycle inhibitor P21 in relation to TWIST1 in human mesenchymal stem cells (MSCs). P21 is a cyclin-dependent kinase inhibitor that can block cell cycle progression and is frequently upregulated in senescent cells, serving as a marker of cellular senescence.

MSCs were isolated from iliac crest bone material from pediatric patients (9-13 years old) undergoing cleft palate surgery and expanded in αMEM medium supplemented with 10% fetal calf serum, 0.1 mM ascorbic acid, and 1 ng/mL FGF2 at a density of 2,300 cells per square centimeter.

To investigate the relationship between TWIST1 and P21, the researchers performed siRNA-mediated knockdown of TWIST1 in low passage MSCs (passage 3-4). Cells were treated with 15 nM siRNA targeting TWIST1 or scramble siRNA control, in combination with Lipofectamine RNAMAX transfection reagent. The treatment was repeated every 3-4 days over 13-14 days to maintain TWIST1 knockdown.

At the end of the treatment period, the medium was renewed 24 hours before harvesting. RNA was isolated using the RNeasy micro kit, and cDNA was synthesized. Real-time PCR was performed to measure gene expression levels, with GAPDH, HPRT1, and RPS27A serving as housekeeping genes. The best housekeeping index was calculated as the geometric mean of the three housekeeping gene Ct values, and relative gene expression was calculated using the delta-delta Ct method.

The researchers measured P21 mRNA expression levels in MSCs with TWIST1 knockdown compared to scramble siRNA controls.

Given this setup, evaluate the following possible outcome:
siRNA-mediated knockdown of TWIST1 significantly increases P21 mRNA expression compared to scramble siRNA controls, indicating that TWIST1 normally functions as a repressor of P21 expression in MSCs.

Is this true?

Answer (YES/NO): NO